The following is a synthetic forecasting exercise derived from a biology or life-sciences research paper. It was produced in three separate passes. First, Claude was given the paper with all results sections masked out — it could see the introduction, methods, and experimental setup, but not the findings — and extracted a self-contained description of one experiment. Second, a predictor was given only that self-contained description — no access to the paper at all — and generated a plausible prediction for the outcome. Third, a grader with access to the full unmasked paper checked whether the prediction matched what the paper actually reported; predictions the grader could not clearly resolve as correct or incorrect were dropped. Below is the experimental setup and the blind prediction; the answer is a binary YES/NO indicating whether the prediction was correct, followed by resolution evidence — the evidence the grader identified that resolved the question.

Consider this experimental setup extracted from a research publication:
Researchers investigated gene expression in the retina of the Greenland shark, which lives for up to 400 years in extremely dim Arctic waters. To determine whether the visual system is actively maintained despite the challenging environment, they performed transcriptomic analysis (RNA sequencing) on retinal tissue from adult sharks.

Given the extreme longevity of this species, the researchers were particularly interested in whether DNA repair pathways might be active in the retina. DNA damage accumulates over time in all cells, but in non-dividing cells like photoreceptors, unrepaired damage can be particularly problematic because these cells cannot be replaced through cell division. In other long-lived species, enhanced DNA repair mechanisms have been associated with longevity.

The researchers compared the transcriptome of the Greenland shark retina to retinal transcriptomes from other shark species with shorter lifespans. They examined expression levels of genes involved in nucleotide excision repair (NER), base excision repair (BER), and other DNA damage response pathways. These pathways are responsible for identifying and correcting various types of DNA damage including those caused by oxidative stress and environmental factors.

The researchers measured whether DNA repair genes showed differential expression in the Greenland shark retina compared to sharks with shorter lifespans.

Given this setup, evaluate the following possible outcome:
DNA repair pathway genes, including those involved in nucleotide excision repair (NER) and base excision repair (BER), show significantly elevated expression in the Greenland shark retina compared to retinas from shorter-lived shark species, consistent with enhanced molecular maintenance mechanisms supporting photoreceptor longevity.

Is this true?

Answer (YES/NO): NO